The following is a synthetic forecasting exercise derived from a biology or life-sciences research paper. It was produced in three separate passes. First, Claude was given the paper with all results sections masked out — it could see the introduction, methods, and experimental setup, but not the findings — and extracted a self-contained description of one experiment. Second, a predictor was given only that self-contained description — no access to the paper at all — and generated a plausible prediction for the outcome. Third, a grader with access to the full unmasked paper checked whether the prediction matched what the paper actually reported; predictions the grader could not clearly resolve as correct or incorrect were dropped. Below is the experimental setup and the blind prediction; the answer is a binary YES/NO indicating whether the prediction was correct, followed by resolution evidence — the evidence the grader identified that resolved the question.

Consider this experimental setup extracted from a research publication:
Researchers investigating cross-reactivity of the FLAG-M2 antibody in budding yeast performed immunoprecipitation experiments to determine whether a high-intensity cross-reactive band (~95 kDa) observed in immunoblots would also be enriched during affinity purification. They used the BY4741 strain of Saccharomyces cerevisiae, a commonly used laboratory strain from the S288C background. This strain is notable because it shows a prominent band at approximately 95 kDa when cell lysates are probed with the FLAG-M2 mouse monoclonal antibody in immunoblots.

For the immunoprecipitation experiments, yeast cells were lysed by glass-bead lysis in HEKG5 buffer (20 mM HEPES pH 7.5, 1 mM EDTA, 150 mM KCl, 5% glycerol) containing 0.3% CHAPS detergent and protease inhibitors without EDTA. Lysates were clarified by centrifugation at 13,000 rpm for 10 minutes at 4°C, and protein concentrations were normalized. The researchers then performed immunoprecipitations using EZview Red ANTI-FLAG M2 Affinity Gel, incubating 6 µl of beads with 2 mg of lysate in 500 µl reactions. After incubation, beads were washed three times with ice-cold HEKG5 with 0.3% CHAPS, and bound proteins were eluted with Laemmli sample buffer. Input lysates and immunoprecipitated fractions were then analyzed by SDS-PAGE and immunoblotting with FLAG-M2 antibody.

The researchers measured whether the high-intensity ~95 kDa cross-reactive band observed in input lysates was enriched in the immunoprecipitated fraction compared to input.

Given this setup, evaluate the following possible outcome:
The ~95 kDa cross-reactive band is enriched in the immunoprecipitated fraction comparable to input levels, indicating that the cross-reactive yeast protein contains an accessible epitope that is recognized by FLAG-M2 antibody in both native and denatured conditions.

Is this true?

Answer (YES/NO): NO